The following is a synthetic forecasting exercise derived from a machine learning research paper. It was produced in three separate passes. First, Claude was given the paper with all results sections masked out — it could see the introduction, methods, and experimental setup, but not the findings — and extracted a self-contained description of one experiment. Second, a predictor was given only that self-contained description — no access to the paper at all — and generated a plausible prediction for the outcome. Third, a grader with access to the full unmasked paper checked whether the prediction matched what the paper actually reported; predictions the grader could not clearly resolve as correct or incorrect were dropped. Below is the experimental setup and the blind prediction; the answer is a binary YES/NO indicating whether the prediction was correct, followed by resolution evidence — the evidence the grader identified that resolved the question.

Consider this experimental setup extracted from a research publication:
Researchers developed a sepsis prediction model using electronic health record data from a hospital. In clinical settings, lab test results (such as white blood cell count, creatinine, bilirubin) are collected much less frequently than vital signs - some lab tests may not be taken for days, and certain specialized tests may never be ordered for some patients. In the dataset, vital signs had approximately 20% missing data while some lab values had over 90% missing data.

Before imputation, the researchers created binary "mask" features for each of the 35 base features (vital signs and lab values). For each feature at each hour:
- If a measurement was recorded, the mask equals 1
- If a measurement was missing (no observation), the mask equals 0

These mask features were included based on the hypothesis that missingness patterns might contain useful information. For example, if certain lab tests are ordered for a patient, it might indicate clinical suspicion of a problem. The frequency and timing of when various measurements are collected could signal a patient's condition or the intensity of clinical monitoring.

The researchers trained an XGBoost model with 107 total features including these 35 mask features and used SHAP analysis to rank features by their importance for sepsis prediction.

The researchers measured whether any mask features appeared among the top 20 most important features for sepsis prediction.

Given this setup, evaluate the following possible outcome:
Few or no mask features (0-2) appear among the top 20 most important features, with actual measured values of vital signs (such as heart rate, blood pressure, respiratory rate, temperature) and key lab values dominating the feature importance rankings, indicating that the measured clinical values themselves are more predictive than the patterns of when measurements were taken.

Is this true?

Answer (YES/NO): NO